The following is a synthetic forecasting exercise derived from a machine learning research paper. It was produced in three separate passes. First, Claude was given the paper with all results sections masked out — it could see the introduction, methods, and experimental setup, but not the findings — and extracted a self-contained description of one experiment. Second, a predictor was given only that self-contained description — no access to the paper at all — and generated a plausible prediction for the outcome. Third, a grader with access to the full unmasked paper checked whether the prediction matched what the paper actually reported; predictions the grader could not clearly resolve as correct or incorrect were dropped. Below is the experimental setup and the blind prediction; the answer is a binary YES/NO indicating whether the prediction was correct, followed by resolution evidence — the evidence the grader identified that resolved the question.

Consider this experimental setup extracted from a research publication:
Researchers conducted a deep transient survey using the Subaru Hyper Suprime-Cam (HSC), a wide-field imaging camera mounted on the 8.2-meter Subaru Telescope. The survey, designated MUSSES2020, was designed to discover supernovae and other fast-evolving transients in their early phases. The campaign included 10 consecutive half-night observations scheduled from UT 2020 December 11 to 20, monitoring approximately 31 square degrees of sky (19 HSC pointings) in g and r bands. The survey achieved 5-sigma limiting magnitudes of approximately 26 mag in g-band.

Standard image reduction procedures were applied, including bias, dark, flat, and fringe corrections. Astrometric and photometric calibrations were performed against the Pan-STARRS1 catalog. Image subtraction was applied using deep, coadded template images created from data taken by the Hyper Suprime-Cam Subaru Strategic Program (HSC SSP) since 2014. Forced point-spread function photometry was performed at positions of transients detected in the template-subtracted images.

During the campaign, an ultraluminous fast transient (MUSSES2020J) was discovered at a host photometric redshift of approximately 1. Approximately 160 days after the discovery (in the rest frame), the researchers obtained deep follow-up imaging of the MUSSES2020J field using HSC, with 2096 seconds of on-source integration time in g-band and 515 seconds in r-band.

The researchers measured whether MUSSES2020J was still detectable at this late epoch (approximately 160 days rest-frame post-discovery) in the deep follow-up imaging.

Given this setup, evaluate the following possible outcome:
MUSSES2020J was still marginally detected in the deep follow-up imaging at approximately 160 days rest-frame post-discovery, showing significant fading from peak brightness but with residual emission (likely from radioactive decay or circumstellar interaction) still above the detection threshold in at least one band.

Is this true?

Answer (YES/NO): NO